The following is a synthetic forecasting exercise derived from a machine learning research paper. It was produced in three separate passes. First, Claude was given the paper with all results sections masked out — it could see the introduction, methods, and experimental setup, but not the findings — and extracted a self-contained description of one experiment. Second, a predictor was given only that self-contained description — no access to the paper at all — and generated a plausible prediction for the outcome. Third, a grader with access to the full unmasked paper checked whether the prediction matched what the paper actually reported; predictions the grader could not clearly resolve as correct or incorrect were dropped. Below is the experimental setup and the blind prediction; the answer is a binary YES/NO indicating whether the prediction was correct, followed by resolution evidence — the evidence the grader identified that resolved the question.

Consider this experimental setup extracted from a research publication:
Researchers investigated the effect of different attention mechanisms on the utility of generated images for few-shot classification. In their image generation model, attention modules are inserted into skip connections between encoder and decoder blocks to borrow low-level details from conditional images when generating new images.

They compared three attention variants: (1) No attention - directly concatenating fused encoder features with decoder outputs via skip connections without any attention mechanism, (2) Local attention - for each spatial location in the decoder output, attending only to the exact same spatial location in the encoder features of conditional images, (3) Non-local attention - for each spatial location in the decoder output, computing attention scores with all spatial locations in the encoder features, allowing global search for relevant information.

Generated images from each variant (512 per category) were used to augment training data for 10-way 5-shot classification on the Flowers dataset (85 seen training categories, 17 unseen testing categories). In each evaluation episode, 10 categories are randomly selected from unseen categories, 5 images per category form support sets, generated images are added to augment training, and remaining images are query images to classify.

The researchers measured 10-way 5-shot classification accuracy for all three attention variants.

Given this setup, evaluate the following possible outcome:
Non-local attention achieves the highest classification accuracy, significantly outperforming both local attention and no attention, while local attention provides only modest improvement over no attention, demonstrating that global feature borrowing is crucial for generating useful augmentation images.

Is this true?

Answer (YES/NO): NO